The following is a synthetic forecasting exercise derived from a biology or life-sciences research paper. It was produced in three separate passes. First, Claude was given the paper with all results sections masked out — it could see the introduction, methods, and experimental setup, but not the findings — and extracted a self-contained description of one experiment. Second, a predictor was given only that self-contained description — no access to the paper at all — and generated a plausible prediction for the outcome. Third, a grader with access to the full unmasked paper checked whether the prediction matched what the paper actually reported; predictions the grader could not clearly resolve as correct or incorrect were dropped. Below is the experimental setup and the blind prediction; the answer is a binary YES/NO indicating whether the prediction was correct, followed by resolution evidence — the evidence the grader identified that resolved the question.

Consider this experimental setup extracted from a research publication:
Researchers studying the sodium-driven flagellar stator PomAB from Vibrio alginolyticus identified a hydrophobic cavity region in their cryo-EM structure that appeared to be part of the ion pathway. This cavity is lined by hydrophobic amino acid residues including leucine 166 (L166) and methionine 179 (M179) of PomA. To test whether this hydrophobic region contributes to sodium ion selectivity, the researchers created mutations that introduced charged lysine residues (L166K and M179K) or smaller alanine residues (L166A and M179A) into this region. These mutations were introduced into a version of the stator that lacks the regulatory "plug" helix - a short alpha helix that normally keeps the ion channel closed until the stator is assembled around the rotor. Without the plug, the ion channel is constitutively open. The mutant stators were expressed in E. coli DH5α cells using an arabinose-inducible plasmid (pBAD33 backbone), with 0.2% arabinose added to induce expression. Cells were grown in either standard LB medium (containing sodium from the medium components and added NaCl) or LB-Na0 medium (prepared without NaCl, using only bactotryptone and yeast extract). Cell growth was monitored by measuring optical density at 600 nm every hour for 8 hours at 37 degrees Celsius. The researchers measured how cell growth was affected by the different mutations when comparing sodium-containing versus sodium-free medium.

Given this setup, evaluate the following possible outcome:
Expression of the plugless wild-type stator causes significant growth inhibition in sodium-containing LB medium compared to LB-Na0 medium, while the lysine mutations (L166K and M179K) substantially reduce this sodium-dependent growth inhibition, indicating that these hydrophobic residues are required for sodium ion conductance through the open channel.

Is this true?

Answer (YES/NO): YES